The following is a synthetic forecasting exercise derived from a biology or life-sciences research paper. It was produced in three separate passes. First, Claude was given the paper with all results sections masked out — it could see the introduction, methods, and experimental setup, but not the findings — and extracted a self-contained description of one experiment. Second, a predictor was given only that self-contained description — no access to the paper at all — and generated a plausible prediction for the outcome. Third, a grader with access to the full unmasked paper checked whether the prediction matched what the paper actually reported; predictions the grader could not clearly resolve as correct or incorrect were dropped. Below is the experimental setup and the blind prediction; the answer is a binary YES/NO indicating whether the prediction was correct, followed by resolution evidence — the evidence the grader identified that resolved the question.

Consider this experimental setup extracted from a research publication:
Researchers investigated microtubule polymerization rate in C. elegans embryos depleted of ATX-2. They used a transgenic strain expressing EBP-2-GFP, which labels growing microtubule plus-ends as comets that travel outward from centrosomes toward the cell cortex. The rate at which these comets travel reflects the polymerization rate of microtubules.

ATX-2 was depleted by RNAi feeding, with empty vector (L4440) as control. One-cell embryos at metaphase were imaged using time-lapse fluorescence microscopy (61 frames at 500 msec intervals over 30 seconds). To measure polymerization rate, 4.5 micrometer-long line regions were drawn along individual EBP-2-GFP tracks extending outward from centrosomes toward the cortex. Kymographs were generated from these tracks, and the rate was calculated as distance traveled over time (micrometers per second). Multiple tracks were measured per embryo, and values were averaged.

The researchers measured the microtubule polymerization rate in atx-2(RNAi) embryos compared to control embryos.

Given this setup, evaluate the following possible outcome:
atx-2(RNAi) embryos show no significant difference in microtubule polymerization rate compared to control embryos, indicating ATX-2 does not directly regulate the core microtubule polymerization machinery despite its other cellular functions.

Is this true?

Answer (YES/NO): NO